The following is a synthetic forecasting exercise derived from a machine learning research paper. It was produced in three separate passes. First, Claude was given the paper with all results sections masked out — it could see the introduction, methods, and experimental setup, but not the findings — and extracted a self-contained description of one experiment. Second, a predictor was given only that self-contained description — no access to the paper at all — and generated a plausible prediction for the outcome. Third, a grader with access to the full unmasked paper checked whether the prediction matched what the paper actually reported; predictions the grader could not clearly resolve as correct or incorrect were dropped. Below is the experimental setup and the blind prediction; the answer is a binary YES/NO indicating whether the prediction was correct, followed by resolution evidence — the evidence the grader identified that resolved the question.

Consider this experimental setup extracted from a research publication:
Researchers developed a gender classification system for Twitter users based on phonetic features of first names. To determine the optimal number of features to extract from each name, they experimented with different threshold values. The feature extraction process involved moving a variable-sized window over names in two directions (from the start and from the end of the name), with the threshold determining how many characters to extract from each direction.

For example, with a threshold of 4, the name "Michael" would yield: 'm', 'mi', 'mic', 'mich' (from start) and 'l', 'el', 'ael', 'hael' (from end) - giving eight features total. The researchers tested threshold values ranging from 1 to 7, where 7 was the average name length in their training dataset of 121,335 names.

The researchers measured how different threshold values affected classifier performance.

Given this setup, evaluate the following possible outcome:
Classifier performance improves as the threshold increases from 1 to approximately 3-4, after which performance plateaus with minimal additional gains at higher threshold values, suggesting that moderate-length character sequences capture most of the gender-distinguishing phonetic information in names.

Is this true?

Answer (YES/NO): YES